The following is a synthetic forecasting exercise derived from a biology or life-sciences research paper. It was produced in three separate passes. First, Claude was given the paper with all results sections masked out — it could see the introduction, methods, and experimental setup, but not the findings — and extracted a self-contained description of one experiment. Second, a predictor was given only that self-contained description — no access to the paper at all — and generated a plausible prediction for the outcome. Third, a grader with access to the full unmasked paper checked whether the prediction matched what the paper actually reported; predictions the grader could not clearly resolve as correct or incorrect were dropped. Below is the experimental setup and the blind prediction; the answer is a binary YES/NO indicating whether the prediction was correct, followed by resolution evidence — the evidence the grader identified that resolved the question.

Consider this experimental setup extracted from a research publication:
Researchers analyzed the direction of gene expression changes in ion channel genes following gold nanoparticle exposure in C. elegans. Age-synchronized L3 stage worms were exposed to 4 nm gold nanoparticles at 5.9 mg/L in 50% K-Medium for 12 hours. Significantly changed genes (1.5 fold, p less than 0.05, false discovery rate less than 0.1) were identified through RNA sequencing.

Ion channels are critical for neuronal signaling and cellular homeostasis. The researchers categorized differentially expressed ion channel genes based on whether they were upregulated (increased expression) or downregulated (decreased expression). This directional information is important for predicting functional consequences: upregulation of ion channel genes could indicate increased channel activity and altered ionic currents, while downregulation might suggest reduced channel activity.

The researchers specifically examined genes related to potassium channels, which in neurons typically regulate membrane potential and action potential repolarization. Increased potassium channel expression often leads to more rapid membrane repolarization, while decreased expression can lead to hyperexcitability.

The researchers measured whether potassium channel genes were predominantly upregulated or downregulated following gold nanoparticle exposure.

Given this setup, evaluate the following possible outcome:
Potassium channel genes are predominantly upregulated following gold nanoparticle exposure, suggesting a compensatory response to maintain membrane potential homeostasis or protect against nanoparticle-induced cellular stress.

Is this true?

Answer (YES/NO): YES